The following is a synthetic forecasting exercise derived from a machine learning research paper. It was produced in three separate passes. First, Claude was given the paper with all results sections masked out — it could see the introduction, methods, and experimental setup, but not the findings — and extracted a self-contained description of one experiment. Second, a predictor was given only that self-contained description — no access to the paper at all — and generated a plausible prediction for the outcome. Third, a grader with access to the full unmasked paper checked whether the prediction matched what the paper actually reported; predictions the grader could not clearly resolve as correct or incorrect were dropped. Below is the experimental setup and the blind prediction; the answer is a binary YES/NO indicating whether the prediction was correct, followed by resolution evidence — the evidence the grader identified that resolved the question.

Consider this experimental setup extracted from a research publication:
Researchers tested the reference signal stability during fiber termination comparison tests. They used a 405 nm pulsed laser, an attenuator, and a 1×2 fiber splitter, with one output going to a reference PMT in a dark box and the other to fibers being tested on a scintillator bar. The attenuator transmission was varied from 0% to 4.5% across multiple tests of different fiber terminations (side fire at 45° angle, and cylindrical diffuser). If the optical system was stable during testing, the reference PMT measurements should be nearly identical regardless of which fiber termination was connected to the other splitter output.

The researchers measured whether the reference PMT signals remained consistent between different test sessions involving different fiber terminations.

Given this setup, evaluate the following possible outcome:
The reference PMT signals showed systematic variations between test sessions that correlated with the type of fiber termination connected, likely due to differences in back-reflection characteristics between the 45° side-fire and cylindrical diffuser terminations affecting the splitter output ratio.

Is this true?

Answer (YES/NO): NO